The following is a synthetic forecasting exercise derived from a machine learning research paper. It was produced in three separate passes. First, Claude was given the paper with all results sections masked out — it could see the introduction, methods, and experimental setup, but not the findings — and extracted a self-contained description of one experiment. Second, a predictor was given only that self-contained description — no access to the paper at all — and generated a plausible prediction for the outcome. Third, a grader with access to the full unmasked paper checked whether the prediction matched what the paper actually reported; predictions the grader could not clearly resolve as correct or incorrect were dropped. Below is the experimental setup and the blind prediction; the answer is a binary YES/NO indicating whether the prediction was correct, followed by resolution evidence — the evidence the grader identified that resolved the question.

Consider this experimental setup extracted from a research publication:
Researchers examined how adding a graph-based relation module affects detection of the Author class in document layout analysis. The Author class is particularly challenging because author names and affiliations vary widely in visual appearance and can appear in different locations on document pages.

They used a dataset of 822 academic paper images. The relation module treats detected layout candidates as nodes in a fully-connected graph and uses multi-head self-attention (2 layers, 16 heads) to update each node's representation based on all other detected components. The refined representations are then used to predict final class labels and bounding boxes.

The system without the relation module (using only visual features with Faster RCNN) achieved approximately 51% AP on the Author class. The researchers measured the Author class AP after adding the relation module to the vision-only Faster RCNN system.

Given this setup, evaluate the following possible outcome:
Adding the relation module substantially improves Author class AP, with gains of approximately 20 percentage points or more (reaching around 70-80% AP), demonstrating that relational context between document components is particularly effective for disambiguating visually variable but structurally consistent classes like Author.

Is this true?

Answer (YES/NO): NO